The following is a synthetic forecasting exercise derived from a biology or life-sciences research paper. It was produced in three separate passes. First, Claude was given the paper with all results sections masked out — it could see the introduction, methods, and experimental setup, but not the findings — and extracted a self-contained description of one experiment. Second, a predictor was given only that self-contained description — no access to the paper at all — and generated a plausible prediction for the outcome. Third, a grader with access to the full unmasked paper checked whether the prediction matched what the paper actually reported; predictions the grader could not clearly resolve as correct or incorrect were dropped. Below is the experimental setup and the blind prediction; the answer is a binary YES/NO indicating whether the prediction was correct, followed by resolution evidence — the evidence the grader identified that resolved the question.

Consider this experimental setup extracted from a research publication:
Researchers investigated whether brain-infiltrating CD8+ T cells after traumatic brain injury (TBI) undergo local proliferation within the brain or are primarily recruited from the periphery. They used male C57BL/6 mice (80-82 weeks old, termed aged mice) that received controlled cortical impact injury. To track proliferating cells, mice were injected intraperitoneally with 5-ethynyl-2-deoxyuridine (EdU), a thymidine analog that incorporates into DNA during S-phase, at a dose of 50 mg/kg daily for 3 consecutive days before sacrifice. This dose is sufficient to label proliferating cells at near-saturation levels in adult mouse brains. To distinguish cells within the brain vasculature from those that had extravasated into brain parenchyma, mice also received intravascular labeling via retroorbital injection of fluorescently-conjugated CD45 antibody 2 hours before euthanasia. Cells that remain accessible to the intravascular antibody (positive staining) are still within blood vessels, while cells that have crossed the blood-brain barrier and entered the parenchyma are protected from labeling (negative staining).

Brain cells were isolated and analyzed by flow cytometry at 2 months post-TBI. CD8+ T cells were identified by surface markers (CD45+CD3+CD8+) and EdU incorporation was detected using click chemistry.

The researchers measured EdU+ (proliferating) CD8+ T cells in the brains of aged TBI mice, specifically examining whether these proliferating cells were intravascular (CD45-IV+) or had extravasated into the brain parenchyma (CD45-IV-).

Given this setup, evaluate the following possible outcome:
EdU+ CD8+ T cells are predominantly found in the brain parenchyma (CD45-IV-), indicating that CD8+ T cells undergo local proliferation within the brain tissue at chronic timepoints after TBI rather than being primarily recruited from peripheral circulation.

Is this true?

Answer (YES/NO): YES